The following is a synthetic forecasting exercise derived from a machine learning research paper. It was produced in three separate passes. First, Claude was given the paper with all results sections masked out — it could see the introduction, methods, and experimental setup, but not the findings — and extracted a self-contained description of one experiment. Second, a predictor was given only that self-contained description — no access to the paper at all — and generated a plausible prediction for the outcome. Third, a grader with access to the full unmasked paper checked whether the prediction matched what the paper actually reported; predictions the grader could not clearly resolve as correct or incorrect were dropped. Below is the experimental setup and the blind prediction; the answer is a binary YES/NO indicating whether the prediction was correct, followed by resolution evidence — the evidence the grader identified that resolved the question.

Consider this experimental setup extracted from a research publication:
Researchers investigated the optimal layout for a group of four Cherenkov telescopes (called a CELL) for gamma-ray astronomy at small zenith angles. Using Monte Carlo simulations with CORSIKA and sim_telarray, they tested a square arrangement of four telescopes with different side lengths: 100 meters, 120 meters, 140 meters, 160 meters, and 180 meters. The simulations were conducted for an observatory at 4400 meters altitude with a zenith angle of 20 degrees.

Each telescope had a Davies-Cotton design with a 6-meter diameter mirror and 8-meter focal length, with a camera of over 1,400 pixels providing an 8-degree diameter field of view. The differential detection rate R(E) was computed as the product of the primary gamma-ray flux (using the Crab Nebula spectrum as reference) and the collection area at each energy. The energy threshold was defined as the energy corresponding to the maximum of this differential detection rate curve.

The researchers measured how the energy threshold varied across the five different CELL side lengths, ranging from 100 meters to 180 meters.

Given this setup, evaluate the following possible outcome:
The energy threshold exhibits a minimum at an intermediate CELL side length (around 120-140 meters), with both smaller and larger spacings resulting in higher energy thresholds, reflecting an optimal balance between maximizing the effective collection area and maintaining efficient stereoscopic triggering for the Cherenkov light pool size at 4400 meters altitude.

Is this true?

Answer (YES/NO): NO